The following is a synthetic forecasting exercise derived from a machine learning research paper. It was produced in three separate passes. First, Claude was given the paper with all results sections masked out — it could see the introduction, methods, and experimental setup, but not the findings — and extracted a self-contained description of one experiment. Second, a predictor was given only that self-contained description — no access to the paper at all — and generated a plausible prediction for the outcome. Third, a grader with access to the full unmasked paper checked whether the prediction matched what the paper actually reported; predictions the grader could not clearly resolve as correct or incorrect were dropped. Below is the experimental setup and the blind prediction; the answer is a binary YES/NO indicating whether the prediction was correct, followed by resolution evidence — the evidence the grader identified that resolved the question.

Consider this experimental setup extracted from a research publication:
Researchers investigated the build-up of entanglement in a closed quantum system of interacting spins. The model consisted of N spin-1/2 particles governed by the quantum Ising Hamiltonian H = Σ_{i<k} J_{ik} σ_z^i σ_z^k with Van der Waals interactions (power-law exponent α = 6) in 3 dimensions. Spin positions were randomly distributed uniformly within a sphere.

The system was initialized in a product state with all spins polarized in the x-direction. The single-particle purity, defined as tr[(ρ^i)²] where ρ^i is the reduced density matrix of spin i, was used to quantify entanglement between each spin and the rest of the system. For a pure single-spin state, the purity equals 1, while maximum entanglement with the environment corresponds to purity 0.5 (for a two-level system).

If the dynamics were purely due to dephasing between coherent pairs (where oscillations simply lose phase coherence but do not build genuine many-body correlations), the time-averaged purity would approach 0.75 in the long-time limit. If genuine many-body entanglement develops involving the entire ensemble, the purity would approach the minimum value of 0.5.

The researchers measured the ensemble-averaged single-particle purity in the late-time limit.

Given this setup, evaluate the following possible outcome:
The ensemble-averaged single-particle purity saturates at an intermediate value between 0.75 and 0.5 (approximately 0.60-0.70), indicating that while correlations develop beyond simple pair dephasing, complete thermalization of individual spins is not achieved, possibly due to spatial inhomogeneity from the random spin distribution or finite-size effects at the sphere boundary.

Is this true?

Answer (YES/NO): NO